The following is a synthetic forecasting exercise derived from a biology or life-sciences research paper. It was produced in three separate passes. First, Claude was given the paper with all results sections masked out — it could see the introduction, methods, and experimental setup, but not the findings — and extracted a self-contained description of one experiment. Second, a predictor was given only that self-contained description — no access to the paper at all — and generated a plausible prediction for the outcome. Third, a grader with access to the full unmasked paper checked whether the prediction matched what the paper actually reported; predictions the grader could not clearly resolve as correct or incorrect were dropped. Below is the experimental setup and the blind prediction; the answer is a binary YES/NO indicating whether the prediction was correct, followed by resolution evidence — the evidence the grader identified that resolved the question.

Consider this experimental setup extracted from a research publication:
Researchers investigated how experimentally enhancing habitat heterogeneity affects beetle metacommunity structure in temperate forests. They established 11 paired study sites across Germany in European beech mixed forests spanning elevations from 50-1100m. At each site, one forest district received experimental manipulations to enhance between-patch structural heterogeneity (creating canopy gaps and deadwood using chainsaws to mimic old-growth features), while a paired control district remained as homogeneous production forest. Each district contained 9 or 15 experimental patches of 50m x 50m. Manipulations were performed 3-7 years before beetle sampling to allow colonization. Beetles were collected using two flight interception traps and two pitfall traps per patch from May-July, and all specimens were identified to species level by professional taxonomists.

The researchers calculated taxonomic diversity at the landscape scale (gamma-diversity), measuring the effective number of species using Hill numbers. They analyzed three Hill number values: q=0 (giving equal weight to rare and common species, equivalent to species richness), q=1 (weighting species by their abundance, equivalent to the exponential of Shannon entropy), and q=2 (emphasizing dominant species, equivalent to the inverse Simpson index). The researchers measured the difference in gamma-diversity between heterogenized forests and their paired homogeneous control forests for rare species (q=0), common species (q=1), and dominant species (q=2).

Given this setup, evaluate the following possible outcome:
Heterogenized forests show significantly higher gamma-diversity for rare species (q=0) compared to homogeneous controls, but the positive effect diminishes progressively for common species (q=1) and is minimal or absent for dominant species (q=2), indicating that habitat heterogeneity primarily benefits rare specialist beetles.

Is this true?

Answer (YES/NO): YES